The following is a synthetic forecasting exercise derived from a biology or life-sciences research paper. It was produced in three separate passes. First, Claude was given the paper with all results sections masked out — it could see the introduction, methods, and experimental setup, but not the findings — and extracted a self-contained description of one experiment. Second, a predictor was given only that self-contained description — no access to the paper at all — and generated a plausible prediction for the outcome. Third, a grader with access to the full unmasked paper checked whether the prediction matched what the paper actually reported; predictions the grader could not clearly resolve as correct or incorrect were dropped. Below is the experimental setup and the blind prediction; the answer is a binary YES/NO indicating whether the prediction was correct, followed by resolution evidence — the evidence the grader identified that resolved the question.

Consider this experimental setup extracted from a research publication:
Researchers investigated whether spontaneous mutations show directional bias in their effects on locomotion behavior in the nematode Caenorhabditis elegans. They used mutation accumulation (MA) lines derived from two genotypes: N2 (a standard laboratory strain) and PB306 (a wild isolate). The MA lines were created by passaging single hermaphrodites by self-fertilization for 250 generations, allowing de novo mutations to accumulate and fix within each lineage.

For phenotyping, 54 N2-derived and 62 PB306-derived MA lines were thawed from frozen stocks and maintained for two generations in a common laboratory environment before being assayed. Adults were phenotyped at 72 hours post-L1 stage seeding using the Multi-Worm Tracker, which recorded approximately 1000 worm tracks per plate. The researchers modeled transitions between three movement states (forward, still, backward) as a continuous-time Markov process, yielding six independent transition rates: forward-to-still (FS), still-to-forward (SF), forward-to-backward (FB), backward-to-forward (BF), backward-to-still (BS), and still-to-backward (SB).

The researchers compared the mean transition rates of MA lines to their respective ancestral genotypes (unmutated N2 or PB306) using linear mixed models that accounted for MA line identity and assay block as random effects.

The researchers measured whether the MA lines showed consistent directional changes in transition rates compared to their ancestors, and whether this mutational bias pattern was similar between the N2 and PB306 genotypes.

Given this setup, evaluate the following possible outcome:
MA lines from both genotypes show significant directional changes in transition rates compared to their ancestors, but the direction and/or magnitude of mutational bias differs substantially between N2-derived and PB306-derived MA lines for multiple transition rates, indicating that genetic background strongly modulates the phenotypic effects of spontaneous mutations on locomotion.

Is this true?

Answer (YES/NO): NO